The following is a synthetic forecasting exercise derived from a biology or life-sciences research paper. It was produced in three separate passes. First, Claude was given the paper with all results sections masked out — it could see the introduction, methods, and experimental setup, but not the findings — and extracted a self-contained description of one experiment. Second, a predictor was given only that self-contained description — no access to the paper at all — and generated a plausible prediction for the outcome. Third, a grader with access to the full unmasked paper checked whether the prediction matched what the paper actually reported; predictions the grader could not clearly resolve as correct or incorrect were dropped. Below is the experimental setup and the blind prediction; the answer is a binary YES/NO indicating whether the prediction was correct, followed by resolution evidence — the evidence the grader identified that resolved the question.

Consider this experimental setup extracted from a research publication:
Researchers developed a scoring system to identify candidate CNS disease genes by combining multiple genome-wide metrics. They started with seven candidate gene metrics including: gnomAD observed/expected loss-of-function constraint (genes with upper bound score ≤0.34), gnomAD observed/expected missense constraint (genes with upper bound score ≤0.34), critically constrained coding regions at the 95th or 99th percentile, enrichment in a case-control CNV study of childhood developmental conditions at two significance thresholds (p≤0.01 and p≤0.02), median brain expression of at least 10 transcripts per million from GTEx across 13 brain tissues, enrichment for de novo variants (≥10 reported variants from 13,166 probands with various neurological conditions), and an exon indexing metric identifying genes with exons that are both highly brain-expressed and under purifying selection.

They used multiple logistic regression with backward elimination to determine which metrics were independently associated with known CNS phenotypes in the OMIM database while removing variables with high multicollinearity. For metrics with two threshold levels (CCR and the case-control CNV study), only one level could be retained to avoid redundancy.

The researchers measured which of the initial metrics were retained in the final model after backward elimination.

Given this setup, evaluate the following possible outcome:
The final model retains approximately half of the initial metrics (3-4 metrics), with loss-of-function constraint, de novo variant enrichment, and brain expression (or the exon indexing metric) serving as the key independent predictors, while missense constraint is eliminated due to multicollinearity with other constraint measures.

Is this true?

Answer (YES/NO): NO